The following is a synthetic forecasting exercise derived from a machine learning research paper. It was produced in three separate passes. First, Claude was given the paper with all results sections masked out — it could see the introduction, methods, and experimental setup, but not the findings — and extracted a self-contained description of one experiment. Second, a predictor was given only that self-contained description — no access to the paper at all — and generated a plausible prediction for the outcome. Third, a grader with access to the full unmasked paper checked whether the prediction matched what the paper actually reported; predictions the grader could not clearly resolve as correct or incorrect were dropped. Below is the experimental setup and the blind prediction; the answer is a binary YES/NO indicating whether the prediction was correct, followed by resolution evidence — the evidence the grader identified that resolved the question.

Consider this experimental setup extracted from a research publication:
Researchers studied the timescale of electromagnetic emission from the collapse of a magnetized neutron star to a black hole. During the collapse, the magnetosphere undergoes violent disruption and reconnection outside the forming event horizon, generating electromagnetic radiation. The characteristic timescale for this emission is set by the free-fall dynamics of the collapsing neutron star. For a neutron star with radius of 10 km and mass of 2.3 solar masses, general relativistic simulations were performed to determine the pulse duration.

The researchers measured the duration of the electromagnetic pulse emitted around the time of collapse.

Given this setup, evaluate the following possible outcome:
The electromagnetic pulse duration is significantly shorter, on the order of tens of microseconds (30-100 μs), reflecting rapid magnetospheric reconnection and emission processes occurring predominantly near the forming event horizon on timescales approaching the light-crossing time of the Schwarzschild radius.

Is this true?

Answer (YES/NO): NO